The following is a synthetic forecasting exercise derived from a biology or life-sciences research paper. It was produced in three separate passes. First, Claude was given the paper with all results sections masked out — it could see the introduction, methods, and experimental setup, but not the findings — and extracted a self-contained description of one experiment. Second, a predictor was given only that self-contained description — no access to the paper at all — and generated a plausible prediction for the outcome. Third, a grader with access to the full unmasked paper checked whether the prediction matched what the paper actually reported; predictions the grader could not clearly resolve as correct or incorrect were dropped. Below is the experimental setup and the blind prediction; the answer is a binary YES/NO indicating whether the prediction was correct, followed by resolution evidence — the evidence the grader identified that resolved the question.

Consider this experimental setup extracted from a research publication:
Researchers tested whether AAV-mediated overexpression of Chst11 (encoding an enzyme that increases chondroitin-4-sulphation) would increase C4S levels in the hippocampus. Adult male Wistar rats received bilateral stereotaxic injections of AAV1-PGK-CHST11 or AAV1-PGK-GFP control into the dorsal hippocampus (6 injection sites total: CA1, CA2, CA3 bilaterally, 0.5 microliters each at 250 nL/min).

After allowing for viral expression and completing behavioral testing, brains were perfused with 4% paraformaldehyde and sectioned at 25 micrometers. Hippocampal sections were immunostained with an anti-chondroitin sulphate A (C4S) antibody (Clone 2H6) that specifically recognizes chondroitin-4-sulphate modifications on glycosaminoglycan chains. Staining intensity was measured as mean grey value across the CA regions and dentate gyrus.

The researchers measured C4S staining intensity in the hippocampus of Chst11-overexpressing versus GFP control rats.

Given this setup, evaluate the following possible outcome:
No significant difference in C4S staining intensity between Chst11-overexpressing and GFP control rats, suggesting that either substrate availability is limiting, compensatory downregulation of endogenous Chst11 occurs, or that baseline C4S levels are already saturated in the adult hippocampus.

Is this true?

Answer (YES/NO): YES